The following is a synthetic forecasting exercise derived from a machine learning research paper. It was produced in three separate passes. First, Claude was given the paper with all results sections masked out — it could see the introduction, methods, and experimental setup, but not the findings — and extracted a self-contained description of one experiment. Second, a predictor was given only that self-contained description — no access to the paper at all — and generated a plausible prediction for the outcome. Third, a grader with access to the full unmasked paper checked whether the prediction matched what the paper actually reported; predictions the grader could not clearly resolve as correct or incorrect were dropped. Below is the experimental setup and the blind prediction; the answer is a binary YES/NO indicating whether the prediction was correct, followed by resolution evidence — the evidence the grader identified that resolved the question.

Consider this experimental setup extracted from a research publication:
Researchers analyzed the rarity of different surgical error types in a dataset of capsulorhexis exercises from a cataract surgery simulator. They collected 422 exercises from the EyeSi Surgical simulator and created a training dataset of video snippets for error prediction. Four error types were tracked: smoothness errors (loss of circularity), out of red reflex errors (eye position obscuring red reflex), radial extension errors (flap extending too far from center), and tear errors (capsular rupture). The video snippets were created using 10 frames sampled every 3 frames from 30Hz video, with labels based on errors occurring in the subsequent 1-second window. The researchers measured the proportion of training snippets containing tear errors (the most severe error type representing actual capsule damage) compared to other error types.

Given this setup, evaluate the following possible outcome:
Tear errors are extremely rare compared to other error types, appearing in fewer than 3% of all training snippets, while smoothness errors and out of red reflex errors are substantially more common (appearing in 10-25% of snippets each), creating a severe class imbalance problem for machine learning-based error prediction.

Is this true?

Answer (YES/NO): YES